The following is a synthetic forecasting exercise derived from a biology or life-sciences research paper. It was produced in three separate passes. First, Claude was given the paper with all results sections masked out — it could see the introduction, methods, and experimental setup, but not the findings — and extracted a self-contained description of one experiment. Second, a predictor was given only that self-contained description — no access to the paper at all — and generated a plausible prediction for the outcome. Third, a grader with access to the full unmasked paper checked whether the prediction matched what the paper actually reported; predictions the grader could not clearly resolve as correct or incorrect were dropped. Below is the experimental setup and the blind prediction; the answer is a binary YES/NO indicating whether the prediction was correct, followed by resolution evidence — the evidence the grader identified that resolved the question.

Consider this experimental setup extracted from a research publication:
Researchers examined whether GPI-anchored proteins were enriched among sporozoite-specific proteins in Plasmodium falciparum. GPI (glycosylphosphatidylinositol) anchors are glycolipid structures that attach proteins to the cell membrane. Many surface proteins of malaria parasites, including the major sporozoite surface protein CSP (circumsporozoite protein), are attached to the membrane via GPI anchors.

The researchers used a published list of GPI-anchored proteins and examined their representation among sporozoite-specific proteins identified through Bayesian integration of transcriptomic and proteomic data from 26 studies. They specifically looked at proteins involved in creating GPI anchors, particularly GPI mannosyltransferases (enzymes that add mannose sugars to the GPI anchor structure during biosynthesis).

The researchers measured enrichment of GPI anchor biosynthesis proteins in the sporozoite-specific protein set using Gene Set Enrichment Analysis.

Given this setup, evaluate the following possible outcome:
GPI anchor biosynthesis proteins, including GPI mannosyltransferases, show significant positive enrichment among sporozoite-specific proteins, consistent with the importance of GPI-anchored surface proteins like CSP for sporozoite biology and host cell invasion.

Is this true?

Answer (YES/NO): YES